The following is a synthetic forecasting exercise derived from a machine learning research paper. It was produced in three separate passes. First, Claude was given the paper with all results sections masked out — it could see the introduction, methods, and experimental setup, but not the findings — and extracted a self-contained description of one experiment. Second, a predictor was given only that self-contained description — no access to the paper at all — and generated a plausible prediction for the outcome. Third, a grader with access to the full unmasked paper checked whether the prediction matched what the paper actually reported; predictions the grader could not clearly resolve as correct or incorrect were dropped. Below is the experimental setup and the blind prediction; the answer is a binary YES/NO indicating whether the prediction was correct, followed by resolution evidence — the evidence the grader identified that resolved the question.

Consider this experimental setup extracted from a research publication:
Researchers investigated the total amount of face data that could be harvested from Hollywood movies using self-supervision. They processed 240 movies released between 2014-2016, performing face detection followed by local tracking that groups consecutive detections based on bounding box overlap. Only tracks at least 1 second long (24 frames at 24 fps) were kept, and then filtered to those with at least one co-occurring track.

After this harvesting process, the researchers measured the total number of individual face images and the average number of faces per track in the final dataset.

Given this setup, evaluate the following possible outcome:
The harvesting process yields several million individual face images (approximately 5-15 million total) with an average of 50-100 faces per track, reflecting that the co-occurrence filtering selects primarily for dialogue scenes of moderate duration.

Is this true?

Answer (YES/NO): YES